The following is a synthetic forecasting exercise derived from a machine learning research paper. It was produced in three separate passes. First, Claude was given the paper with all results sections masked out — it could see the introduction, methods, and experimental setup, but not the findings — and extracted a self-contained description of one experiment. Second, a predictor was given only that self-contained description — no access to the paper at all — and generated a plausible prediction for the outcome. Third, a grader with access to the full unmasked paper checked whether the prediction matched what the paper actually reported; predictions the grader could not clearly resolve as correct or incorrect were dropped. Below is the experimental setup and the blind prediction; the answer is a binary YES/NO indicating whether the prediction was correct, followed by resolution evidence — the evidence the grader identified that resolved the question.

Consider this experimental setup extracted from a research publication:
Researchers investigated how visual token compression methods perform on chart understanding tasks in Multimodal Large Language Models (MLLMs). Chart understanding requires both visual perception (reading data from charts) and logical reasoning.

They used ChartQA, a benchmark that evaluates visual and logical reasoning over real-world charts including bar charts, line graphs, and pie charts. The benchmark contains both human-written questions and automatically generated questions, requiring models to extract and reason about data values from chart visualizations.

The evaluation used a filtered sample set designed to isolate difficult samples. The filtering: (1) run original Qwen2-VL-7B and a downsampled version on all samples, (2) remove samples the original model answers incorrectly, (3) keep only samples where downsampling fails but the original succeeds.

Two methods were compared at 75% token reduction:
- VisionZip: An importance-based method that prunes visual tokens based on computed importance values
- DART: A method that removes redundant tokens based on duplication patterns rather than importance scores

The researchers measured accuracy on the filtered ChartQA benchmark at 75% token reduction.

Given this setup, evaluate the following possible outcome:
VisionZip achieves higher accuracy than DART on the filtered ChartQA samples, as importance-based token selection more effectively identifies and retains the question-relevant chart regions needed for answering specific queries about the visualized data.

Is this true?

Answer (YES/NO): YES